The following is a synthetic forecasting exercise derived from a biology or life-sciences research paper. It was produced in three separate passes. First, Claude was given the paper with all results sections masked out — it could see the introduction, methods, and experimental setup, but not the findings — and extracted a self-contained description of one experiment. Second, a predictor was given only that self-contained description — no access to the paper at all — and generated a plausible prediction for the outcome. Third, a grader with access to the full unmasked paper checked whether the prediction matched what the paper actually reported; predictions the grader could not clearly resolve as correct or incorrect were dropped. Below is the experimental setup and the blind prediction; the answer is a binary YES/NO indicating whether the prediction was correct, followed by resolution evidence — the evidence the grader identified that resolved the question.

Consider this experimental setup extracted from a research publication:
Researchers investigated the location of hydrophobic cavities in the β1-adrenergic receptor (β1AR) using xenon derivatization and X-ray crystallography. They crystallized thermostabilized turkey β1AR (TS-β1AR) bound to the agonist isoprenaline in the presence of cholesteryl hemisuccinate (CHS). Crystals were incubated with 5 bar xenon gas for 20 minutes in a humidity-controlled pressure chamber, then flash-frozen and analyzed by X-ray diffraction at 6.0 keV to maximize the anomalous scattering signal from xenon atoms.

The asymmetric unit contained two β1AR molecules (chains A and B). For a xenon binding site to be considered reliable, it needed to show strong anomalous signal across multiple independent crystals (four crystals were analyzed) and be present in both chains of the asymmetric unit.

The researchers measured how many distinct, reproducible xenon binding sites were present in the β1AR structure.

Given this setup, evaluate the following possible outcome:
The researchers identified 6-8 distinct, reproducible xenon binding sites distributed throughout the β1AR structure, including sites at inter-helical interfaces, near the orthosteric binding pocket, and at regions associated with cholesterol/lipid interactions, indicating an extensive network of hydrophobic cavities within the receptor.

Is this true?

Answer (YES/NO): NO